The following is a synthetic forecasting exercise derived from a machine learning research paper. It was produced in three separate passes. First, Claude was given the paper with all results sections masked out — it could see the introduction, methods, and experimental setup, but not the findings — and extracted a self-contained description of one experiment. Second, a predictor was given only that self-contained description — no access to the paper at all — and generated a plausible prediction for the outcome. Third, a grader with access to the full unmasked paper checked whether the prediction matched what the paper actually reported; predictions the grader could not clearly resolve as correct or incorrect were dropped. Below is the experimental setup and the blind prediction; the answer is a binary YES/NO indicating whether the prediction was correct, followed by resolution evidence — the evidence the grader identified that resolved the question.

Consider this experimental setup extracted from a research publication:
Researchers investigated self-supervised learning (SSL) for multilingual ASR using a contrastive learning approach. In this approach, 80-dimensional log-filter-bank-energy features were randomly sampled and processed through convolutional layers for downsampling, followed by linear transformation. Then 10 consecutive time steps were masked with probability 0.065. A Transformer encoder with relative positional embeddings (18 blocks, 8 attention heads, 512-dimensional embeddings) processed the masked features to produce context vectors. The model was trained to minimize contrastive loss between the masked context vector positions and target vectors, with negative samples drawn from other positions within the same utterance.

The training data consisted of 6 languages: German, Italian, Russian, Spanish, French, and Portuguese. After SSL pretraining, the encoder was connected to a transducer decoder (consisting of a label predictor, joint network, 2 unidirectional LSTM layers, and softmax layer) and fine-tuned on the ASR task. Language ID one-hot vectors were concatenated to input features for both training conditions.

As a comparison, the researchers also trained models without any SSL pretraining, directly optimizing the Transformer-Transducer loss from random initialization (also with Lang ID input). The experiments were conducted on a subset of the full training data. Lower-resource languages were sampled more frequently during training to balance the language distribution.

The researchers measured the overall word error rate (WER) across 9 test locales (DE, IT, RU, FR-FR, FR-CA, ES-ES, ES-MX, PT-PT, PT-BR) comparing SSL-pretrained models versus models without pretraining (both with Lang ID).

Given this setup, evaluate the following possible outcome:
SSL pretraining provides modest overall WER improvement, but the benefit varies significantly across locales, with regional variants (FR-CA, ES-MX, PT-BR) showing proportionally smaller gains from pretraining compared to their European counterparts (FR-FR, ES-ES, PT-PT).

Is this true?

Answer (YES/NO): YES